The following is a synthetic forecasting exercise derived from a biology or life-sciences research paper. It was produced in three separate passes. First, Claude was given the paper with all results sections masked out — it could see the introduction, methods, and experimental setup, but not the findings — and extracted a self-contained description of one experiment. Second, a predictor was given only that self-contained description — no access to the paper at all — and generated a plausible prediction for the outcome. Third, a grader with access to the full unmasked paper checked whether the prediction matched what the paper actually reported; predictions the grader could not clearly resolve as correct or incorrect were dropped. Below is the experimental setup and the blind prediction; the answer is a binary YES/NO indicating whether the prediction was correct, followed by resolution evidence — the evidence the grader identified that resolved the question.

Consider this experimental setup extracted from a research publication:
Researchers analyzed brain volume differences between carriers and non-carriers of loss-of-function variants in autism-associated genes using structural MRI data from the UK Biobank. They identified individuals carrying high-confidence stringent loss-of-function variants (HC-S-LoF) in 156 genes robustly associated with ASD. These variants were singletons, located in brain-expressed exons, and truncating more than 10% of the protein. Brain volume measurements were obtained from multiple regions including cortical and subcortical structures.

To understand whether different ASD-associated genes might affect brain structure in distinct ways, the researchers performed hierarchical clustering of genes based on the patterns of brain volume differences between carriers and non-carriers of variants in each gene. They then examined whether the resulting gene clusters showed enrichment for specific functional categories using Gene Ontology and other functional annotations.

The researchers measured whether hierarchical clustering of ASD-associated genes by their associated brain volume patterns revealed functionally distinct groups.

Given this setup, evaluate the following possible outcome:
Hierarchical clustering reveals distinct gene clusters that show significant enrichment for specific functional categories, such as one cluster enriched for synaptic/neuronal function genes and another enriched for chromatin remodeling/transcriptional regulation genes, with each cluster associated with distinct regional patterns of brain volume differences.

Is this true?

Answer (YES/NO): NO